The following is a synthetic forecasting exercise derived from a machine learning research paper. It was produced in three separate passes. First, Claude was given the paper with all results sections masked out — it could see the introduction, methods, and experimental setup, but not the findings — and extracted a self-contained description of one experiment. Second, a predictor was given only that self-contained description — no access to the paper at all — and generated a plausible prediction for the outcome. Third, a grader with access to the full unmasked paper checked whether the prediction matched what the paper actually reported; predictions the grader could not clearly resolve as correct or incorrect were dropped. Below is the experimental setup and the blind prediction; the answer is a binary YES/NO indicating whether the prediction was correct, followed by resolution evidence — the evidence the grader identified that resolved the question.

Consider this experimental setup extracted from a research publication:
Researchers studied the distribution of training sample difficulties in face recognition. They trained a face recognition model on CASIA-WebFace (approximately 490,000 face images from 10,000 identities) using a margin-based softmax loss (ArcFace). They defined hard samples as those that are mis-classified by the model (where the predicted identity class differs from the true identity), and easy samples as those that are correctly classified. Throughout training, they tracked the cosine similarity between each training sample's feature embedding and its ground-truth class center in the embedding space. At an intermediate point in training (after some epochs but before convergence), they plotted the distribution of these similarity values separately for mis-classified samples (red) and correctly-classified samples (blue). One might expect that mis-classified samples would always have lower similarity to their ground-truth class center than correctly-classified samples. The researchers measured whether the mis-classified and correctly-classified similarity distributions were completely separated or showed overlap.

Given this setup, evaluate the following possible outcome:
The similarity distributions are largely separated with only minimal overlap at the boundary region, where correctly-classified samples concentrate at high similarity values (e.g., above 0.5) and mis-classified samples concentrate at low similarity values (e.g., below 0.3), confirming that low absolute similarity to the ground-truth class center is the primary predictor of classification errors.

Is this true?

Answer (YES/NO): NO